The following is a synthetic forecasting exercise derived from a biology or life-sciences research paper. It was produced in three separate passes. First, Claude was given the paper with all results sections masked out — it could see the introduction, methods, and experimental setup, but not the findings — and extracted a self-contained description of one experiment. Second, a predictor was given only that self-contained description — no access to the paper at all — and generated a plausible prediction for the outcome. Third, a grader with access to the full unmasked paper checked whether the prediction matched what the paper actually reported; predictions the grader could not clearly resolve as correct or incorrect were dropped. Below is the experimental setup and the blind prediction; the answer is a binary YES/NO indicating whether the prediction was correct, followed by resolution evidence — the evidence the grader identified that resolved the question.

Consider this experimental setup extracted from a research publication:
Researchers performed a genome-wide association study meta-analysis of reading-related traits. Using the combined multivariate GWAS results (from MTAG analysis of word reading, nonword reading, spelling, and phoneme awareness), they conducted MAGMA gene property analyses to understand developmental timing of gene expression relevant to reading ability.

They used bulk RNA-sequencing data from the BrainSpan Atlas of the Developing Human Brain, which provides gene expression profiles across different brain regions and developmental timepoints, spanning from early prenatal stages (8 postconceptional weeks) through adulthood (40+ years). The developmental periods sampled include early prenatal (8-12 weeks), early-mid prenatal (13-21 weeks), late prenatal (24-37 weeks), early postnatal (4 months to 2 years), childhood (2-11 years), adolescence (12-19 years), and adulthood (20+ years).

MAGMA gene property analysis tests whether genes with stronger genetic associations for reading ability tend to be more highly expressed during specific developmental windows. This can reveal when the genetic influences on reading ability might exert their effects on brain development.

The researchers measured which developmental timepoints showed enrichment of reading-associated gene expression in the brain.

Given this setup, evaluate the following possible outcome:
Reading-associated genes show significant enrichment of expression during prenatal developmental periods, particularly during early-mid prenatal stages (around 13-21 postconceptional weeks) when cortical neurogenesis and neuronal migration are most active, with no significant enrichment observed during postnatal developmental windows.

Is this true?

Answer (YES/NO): NO